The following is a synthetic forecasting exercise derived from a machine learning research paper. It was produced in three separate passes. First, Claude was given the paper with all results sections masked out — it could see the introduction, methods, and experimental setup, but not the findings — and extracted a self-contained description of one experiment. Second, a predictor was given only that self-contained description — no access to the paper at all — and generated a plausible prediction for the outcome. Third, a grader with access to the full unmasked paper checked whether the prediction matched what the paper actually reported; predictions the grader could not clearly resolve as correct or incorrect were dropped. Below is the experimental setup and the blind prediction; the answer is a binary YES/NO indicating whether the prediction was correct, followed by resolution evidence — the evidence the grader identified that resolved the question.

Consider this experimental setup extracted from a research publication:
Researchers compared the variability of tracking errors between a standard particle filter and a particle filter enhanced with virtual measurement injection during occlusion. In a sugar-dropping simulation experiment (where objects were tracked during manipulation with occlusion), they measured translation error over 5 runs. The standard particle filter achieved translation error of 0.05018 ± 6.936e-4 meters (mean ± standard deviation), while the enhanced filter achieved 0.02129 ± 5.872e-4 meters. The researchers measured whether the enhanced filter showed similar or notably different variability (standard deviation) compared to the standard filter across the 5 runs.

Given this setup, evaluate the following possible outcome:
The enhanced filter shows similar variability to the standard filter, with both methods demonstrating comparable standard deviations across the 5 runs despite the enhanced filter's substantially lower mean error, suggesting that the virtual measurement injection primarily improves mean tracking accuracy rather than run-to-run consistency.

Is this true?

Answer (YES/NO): NO